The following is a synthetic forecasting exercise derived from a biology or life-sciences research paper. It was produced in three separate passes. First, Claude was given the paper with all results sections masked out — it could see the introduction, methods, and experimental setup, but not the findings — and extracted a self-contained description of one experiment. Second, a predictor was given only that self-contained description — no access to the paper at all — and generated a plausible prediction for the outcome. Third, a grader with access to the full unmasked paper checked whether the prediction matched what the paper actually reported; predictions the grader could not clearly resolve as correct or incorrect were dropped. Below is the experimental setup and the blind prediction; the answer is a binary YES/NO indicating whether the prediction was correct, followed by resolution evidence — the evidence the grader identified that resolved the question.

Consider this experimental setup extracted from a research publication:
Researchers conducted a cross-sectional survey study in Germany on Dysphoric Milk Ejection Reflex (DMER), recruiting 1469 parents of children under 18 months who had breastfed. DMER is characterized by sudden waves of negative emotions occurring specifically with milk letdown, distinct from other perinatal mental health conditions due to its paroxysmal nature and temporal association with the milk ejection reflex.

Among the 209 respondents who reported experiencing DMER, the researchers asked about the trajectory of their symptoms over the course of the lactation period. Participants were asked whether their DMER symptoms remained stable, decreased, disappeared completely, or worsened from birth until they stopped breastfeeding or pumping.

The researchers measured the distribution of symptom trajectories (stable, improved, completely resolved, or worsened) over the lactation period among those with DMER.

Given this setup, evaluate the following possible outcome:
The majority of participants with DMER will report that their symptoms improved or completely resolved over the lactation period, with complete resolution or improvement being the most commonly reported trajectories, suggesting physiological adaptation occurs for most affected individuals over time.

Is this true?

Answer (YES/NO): NO